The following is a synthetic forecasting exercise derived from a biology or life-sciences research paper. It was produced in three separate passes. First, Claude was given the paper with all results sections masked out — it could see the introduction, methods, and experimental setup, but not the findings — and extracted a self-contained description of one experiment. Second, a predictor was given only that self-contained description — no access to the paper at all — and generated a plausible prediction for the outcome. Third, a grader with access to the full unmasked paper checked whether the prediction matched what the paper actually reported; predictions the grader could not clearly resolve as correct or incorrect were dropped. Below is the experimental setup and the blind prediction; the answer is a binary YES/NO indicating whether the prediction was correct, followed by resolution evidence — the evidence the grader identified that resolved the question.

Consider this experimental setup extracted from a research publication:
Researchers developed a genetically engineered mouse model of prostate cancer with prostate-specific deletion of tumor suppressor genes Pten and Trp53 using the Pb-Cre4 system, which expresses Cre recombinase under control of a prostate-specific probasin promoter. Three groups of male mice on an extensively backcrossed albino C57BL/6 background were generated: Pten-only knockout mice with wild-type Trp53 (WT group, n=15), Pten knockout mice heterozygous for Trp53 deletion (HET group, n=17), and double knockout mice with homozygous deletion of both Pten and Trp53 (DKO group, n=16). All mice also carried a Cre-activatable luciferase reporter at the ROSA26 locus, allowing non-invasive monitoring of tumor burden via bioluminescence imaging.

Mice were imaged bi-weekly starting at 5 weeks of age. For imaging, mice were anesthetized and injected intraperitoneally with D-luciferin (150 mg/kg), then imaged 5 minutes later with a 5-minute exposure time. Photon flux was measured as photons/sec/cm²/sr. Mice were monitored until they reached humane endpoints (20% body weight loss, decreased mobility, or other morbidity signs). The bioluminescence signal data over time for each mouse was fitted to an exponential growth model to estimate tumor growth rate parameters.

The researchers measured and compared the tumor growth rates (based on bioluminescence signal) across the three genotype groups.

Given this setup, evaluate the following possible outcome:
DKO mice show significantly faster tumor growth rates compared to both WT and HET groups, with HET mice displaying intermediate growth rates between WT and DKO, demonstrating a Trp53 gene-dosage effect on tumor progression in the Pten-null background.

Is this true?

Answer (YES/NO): NO